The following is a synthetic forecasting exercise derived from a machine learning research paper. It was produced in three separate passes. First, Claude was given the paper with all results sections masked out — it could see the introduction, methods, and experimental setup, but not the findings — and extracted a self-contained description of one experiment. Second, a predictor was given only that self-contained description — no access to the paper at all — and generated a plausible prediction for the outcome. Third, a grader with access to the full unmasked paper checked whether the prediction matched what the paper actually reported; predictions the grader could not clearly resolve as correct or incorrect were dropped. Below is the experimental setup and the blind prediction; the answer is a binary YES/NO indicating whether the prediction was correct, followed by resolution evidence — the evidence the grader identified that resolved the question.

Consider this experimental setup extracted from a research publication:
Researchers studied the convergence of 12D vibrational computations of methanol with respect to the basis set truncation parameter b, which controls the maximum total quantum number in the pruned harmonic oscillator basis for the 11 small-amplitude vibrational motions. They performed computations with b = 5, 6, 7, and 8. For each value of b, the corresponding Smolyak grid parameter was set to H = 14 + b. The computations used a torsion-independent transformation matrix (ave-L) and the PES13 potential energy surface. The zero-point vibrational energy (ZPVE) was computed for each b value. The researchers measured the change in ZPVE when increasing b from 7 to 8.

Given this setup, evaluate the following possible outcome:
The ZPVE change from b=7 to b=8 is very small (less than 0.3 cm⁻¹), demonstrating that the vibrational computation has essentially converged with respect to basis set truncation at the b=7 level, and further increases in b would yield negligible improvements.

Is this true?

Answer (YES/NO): YES